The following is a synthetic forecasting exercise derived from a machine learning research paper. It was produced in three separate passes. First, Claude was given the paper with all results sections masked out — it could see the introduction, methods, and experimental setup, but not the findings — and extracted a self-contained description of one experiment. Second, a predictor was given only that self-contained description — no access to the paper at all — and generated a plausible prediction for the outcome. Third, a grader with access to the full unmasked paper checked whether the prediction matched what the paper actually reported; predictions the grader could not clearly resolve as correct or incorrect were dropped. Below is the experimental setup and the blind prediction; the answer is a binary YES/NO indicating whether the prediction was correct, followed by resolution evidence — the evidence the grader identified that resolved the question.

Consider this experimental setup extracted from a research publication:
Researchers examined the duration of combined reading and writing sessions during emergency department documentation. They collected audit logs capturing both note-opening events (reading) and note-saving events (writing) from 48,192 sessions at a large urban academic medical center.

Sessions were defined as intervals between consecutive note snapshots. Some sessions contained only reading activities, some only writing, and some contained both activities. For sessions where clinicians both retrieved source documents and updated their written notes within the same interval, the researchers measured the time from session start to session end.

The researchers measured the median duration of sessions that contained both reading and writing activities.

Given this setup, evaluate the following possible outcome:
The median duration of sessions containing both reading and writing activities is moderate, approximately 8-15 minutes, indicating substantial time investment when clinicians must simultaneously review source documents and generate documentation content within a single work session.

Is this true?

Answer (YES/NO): NO